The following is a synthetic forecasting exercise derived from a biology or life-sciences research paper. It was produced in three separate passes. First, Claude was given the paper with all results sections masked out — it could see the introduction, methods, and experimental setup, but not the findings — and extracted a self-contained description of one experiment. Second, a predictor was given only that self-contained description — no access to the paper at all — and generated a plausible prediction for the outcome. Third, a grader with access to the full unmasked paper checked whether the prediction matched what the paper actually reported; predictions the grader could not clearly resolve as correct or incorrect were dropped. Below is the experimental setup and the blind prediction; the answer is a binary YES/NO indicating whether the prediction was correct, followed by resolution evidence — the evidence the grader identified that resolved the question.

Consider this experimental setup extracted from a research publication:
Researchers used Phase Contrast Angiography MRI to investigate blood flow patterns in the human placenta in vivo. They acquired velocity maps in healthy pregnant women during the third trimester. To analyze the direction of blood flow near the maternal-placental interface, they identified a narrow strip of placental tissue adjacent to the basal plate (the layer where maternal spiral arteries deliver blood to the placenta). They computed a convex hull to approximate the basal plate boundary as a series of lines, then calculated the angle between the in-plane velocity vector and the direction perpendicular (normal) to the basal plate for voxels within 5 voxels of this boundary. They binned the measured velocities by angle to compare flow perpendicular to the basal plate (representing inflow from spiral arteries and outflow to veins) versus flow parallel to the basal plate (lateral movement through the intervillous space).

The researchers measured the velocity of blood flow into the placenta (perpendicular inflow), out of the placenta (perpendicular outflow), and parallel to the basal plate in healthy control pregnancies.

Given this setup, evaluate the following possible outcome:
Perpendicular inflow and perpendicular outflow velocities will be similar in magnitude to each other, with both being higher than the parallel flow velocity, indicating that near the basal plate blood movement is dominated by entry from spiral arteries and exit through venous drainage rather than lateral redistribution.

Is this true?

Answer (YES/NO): YES